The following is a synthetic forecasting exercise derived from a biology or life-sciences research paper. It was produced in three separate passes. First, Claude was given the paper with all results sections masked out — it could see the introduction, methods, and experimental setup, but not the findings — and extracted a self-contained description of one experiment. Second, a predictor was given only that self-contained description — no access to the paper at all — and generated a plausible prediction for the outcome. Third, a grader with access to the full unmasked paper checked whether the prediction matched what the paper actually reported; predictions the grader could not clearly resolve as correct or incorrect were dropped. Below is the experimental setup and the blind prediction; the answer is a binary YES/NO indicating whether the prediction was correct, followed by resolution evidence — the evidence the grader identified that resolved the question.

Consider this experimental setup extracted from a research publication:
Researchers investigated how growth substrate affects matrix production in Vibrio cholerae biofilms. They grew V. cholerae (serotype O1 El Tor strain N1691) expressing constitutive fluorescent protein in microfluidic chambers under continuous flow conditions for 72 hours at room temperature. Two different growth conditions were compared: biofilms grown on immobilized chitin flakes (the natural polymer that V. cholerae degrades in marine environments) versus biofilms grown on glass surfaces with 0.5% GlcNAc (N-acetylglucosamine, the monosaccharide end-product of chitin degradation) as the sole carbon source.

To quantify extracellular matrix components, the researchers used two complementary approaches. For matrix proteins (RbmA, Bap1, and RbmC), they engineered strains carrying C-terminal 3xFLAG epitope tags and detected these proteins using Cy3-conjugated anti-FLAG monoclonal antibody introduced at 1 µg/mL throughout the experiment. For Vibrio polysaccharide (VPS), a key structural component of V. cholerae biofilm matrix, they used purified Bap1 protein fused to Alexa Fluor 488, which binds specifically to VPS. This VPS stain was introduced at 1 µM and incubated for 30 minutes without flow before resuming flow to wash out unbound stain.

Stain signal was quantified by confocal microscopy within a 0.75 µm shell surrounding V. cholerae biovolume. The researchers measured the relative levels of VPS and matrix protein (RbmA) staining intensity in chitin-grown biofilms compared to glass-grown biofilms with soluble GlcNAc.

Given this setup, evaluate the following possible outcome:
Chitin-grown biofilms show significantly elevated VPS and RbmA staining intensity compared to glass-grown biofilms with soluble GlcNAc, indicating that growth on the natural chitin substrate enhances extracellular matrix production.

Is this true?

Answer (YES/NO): NO